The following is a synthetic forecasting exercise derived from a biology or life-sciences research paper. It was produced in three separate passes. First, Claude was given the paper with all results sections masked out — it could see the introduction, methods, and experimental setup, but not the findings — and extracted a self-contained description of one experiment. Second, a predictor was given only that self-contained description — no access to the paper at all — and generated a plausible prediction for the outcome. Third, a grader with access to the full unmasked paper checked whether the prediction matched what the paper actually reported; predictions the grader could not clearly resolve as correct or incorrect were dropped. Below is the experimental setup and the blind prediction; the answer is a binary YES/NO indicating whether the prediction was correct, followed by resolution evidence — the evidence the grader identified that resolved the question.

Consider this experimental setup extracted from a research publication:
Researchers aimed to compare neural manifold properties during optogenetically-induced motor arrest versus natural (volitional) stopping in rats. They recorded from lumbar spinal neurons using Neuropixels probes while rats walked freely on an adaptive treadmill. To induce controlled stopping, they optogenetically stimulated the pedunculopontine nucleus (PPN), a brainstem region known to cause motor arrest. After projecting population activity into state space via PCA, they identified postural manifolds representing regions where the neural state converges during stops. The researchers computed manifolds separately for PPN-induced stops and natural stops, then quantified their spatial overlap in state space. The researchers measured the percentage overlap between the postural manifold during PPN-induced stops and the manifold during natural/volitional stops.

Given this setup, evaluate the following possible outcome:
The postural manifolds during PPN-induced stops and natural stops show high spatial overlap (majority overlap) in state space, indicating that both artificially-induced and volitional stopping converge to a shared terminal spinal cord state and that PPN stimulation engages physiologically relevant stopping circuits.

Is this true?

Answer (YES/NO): YES